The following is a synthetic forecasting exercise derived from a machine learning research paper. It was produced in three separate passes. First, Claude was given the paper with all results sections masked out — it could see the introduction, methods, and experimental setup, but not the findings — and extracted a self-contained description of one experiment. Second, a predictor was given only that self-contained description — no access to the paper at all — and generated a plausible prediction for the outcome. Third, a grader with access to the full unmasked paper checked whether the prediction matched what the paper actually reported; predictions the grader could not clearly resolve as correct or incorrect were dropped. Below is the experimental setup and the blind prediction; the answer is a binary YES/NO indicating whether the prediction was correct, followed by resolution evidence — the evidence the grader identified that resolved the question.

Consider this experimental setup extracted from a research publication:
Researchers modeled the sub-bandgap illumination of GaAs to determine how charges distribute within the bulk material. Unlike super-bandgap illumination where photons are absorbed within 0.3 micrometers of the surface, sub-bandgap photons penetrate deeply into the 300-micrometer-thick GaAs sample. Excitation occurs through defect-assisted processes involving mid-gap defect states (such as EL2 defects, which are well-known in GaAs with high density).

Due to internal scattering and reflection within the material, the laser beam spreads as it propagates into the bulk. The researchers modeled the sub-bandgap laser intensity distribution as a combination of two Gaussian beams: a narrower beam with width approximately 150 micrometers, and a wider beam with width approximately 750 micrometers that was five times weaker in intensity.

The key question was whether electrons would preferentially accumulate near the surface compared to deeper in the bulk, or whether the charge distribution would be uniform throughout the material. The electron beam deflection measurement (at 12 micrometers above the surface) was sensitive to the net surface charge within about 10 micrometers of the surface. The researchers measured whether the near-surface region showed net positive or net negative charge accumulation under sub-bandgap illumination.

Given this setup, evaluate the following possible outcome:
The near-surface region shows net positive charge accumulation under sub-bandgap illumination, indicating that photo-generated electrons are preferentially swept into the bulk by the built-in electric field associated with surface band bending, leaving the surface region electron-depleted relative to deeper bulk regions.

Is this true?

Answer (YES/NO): NO